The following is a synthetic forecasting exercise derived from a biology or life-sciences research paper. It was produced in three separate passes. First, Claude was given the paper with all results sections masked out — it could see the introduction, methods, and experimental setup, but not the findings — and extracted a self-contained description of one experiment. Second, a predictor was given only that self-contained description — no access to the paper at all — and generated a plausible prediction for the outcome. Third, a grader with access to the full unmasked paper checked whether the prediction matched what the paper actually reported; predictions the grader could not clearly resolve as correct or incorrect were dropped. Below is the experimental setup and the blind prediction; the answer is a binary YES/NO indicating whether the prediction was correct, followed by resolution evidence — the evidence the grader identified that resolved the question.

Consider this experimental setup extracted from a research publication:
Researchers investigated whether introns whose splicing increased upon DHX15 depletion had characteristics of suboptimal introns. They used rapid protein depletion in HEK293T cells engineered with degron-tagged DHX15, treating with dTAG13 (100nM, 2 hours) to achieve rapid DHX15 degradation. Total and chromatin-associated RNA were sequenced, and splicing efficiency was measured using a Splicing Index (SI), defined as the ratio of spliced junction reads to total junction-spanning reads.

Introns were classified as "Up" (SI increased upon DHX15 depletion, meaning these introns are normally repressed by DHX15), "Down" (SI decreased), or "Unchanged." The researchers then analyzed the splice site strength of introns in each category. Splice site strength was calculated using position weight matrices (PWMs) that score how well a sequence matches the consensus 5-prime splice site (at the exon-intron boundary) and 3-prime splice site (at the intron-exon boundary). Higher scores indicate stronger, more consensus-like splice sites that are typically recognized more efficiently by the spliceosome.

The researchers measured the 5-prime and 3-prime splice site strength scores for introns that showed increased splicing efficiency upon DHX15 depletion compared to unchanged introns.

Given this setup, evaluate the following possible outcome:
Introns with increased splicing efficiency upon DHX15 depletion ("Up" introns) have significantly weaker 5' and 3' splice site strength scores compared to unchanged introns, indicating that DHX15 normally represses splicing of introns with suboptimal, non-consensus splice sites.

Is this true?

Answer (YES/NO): YES